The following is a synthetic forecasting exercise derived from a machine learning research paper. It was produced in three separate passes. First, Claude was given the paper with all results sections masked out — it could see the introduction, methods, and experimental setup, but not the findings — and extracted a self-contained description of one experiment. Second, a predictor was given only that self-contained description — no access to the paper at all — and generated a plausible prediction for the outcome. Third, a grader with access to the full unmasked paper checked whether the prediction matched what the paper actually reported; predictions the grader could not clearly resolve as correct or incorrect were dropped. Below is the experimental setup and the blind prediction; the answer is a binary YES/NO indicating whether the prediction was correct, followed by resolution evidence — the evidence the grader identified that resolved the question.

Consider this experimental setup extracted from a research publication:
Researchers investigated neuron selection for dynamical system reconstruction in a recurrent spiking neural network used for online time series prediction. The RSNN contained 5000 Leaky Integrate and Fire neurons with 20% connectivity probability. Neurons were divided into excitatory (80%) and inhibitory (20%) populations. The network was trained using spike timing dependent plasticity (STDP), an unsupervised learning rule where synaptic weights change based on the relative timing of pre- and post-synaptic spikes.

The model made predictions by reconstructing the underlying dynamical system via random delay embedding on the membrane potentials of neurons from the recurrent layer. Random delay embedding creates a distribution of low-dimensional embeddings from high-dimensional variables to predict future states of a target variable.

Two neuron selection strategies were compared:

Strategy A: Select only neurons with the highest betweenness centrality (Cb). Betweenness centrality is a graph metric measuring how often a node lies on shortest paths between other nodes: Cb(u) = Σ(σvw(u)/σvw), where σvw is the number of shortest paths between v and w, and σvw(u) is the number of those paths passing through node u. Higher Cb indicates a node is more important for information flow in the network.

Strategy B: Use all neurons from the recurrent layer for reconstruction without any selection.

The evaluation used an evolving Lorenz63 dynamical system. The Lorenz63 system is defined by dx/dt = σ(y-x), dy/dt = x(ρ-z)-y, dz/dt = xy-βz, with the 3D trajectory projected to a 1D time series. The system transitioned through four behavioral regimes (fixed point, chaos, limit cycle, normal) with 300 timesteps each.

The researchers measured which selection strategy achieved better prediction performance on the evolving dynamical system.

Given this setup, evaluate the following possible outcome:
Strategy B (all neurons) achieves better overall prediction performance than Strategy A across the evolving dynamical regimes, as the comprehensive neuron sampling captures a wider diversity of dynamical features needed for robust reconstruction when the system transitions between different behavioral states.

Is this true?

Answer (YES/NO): NO